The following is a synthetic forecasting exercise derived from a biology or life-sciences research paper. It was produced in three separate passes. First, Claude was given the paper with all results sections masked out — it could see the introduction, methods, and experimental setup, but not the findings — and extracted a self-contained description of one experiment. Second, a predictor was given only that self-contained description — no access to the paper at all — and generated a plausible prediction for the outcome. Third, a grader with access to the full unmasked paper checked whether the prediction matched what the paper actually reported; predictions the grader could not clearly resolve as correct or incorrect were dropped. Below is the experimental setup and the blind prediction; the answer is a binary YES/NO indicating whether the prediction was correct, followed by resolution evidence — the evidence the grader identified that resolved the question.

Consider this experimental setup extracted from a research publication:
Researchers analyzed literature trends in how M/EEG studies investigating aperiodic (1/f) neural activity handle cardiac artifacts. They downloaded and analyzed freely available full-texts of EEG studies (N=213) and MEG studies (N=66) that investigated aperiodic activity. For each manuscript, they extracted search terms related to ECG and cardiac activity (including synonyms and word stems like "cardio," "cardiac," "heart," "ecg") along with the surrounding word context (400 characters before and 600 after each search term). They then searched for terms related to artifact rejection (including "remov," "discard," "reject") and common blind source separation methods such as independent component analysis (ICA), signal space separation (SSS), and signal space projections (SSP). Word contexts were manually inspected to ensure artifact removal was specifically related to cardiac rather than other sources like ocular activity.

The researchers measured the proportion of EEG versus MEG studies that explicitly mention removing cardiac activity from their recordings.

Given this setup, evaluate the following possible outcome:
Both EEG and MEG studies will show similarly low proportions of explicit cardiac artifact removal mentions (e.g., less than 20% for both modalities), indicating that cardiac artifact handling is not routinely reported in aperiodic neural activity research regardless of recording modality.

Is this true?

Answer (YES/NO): NO